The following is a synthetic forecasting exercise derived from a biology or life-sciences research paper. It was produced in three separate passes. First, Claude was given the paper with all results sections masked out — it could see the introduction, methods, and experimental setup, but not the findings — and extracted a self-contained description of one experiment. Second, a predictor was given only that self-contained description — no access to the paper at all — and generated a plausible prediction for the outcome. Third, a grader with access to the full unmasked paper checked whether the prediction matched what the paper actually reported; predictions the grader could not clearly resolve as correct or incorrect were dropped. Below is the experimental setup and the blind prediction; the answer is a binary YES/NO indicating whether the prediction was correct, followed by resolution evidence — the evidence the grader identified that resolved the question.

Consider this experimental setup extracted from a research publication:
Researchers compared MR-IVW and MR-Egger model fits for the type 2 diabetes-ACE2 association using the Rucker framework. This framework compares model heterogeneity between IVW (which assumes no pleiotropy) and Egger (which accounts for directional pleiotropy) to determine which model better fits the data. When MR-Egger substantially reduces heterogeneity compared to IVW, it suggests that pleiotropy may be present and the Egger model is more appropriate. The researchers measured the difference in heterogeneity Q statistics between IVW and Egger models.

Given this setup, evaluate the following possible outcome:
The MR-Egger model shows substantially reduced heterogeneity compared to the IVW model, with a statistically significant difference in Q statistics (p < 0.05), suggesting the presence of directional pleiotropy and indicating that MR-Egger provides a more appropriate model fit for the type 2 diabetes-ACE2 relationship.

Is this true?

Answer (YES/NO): NO